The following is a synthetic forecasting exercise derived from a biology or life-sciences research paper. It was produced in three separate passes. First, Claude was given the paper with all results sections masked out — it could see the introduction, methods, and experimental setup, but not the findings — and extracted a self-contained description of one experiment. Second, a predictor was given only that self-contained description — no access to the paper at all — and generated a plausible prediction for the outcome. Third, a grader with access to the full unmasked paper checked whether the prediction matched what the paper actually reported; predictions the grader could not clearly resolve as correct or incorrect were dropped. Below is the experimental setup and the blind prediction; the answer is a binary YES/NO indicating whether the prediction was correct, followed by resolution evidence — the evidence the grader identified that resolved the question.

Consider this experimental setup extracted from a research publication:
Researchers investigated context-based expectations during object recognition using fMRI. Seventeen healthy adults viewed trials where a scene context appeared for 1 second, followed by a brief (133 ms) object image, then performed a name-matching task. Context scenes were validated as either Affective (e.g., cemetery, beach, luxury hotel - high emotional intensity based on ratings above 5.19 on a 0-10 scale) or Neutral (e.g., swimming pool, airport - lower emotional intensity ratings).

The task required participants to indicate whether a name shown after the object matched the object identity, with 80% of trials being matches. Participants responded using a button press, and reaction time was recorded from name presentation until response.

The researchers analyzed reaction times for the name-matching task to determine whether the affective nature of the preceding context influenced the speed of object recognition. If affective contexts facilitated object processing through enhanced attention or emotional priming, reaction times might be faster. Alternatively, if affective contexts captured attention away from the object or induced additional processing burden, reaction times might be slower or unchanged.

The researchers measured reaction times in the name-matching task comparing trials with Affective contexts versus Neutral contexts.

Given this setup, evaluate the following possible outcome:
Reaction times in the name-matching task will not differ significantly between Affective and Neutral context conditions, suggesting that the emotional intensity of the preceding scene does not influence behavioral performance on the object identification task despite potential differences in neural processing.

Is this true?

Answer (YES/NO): YES